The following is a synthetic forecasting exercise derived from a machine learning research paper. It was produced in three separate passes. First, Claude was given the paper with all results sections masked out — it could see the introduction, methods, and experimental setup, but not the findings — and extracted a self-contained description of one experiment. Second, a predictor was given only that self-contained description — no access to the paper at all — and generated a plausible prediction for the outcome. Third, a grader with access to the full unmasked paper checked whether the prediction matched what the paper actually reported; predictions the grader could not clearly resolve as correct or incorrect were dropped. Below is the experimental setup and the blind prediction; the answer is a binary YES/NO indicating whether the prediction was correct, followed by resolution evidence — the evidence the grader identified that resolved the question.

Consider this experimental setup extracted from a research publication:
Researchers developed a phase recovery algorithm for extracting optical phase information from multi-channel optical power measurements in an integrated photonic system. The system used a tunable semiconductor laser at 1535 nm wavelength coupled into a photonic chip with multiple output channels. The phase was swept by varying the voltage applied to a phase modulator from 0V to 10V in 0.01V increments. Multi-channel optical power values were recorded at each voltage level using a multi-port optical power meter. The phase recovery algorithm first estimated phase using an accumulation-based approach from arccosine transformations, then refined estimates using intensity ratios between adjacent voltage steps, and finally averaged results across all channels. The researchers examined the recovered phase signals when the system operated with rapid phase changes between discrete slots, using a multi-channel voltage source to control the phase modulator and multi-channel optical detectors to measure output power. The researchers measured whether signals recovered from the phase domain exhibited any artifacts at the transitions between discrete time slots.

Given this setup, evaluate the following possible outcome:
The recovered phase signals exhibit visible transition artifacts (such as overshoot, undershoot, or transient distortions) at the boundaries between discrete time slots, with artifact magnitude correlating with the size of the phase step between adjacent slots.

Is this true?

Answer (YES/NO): NO